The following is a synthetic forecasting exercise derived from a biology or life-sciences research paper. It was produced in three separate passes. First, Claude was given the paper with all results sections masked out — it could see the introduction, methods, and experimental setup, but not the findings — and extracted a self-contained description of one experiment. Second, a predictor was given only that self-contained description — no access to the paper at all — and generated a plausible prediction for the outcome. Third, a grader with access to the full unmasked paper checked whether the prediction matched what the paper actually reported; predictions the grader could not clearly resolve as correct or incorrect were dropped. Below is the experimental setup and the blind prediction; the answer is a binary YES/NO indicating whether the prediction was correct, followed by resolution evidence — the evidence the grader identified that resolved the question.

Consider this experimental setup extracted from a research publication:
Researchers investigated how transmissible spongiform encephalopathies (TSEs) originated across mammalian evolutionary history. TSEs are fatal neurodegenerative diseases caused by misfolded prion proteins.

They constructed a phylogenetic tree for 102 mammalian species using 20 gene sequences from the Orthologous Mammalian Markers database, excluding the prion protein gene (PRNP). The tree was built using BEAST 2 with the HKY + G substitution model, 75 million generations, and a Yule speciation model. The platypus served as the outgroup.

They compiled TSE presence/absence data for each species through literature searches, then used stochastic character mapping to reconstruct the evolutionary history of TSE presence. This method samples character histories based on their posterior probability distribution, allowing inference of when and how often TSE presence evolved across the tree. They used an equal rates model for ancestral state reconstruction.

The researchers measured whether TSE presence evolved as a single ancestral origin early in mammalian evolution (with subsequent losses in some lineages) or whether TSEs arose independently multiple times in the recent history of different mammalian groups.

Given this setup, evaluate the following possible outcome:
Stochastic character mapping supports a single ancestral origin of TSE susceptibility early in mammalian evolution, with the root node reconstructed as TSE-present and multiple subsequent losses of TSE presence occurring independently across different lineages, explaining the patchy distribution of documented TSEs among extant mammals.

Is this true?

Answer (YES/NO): NO